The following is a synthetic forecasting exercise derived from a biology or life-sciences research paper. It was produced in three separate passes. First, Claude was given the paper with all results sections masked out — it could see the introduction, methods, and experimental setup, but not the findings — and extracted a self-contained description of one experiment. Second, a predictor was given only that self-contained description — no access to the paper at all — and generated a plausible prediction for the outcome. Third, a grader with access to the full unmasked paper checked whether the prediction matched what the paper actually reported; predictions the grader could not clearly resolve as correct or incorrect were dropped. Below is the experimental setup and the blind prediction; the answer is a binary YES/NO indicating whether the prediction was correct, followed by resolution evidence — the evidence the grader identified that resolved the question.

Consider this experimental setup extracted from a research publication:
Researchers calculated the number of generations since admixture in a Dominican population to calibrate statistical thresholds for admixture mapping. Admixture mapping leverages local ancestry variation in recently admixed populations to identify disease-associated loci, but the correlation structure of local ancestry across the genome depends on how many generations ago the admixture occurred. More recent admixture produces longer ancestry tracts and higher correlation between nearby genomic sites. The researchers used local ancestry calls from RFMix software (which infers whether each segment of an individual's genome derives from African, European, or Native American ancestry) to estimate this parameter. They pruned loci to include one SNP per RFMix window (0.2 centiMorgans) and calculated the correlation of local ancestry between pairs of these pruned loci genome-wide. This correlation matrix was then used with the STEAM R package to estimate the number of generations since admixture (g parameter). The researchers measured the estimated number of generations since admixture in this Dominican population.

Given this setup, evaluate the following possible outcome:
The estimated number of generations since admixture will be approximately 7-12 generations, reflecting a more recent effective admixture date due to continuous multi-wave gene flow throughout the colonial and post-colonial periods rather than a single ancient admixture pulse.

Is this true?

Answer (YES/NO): YES